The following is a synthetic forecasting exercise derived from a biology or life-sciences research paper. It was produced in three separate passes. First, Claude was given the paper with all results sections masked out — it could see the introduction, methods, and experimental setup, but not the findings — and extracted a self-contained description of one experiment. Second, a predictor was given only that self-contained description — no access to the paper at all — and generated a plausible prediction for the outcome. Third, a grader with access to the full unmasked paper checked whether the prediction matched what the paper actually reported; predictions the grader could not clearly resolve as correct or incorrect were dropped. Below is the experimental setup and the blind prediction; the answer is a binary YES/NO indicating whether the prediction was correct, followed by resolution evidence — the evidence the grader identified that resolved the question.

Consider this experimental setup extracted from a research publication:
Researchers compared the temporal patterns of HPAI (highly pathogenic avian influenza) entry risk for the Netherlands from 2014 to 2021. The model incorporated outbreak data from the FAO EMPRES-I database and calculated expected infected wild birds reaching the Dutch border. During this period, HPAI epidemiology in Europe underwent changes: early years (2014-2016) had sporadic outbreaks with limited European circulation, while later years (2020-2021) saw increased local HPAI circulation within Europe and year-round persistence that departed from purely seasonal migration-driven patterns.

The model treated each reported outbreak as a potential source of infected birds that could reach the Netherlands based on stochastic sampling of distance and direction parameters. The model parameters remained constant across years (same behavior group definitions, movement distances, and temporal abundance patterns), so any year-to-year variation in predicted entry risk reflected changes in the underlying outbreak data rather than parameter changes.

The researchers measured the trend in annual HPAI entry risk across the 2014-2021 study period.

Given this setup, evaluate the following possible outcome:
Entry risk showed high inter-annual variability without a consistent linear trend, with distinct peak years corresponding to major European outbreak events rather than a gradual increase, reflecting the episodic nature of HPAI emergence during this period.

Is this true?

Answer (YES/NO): YES